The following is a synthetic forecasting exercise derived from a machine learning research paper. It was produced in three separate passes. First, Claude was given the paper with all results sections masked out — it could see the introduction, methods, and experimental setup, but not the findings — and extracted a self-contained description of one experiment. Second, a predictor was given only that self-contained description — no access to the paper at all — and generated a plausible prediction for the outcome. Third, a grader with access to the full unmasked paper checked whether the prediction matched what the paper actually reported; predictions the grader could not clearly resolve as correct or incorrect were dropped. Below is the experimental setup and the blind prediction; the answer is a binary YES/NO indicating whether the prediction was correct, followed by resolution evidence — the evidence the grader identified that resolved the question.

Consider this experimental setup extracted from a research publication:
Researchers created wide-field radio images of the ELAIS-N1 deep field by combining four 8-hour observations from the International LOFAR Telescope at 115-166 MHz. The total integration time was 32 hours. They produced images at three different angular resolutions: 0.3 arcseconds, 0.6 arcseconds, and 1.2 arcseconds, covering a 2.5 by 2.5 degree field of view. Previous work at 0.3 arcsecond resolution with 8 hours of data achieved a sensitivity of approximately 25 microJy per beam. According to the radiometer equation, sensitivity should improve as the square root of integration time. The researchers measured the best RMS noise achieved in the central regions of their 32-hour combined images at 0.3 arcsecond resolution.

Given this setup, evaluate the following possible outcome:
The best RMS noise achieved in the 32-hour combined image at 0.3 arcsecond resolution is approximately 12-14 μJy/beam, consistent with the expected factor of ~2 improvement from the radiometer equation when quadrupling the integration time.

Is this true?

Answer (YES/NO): YES